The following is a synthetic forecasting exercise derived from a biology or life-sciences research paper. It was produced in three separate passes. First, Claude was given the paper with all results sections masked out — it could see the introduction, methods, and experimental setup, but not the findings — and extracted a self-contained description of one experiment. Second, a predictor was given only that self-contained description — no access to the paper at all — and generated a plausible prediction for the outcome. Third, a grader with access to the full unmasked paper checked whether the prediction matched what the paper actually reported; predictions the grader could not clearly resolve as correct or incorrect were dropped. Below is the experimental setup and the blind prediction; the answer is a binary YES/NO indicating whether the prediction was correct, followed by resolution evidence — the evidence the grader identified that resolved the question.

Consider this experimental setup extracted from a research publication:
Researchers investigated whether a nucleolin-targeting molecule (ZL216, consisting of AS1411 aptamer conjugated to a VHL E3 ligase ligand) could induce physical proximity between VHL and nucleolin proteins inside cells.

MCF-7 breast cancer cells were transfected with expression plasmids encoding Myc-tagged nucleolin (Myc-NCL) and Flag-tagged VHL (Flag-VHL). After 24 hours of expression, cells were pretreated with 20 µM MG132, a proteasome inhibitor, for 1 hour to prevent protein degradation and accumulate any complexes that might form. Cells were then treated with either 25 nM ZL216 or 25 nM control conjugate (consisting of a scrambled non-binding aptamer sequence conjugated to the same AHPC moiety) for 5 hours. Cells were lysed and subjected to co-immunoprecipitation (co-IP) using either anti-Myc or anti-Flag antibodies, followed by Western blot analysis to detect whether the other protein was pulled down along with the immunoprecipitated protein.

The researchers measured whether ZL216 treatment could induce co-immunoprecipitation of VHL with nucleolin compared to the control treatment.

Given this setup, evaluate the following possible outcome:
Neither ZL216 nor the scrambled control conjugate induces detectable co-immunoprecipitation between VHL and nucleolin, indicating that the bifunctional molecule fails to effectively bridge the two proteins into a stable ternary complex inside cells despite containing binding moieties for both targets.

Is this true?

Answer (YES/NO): NO